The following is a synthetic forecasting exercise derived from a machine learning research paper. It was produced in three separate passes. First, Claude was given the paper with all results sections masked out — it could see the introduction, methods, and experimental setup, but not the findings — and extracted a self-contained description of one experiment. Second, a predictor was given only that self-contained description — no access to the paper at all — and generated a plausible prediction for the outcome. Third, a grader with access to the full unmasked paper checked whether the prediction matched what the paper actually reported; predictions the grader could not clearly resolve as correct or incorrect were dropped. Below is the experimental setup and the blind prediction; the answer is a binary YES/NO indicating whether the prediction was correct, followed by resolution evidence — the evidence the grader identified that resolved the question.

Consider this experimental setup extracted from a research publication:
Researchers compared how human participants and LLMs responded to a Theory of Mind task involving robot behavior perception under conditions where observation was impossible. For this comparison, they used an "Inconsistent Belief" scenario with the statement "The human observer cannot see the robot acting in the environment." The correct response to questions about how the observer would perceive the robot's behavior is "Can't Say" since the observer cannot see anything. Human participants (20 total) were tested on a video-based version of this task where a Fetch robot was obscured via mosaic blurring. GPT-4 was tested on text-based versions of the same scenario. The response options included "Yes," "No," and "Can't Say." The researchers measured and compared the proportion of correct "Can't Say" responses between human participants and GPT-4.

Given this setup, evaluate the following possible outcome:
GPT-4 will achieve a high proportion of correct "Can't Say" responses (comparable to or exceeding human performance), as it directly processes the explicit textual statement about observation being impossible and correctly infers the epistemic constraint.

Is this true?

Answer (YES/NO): NO